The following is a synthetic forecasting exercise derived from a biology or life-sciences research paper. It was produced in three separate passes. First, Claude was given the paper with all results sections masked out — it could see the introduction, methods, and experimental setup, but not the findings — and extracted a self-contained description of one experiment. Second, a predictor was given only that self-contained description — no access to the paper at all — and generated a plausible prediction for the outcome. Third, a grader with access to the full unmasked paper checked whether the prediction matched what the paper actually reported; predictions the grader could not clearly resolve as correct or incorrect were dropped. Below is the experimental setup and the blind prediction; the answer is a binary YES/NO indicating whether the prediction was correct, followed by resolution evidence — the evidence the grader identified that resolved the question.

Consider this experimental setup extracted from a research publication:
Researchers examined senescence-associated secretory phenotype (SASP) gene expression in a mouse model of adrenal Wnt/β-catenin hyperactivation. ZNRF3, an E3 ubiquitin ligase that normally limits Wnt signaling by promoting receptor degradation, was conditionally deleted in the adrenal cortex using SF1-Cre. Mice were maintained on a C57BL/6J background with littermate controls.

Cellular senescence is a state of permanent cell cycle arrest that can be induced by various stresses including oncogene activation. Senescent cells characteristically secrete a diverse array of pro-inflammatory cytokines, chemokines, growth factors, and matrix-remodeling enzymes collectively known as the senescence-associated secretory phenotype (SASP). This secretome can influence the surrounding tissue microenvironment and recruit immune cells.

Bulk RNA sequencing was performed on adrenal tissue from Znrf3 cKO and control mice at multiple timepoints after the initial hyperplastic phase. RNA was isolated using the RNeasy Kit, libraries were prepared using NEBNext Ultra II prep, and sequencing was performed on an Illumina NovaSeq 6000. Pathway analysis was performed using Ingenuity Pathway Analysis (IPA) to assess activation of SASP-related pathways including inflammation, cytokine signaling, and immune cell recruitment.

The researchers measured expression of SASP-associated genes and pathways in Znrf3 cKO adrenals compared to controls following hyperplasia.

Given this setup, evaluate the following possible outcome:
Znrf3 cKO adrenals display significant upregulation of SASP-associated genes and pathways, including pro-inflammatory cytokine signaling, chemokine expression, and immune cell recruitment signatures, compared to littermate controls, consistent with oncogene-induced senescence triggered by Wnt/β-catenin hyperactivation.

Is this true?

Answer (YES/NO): YES